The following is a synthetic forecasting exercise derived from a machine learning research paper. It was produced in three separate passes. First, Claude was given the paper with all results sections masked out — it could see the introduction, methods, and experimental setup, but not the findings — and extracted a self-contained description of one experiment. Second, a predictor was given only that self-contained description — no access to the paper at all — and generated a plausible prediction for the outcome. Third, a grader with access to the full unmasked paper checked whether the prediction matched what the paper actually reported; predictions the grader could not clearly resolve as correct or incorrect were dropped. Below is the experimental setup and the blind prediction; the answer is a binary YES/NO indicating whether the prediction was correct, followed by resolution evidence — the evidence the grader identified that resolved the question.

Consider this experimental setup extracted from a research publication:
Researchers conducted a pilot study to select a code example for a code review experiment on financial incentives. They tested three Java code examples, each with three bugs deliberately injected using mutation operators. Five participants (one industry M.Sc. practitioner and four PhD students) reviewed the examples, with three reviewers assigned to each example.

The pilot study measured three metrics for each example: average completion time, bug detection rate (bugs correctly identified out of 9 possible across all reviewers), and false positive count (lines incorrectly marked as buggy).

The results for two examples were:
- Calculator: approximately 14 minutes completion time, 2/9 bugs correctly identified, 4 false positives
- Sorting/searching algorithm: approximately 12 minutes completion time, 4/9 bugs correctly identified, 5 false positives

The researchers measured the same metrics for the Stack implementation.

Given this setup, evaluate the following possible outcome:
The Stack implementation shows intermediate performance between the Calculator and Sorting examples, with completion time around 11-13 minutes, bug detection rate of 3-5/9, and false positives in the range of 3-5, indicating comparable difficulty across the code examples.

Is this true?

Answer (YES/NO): NO